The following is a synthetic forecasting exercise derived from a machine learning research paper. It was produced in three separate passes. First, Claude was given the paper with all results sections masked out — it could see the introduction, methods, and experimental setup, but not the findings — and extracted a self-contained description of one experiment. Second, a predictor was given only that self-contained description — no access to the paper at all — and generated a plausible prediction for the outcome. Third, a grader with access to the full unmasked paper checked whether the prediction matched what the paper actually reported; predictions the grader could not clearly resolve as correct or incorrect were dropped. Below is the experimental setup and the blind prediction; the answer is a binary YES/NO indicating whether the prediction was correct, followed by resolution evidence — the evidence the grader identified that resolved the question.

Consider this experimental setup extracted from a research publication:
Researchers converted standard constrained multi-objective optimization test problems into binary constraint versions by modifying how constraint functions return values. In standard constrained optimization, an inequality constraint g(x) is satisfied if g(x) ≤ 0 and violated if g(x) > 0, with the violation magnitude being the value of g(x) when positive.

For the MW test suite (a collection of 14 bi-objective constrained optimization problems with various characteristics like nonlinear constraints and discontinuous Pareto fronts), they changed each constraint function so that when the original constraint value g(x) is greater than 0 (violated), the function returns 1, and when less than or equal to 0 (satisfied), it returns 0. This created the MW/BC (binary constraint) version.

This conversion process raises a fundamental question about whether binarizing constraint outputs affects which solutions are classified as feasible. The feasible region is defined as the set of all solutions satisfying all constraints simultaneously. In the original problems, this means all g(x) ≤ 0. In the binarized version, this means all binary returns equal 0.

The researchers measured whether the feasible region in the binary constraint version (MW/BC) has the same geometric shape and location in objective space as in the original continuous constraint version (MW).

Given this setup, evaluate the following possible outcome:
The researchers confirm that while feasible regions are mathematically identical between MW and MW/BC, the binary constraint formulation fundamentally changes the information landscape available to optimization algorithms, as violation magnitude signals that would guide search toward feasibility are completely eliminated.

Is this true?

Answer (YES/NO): YES